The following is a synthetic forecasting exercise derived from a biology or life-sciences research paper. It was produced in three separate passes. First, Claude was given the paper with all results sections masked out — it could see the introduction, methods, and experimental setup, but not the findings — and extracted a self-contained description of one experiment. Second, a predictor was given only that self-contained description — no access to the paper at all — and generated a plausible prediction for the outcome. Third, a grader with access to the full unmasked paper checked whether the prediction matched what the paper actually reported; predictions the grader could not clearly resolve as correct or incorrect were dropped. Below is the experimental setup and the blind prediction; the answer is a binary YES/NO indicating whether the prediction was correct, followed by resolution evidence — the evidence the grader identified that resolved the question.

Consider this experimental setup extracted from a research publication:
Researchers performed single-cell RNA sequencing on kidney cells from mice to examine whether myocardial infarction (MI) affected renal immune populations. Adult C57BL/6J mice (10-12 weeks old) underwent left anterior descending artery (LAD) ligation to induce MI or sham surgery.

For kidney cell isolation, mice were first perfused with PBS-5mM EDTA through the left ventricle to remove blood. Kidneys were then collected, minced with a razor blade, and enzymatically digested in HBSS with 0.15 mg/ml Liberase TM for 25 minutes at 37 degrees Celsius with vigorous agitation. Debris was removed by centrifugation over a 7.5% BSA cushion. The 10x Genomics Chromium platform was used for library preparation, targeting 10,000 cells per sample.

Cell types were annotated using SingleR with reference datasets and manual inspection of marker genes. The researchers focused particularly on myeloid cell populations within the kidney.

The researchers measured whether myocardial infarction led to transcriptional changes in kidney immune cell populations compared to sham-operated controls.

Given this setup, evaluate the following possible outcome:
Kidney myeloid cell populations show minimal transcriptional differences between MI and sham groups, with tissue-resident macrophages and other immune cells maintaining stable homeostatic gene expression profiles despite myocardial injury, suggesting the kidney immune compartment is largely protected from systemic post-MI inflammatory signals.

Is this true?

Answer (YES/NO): NO